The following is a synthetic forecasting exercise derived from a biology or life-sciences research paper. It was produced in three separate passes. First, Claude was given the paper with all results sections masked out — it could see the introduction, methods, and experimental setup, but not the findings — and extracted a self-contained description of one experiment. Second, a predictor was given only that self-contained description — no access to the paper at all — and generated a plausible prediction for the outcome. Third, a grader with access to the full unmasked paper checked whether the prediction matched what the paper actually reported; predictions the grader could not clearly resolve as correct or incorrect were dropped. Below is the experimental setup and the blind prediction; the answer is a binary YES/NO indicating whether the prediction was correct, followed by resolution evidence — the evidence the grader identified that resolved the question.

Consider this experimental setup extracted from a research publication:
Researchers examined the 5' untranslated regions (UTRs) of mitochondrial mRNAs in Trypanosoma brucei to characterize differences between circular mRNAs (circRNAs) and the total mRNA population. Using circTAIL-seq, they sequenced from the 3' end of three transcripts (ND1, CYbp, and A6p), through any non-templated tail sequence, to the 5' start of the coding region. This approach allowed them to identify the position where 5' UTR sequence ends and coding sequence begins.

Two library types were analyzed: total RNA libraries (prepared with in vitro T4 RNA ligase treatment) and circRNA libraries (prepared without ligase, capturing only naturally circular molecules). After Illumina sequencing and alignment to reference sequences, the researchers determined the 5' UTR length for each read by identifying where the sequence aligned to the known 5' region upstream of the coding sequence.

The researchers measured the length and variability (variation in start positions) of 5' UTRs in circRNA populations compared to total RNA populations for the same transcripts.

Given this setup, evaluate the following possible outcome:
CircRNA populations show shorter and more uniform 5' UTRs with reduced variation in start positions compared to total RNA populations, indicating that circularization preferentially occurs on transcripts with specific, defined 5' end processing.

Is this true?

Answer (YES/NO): NO